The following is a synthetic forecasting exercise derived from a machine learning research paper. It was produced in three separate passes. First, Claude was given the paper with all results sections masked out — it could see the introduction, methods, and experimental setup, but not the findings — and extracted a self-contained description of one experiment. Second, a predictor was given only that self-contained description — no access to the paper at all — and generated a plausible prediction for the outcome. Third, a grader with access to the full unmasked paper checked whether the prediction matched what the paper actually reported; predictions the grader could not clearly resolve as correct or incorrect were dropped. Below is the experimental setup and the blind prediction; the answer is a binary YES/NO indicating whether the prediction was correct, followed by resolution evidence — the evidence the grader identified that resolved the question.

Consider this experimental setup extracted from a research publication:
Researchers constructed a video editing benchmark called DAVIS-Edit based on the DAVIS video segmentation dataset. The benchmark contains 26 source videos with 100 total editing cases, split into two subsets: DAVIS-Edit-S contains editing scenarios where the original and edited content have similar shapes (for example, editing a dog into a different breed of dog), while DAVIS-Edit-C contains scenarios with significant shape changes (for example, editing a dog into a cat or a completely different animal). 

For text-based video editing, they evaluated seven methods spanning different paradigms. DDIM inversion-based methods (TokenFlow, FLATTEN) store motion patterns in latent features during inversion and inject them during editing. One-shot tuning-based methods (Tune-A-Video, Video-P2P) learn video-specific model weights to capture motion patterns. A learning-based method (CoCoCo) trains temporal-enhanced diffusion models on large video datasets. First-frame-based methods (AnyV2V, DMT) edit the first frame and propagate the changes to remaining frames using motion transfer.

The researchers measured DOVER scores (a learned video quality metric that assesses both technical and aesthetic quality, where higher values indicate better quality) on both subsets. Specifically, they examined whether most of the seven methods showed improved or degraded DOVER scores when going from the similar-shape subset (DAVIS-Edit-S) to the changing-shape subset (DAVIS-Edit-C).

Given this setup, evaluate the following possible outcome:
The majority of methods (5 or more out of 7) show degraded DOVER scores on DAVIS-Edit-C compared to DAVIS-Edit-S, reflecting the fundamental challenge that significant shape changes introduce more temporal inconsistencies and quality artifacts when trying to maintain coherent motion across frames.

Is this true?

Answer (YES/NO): YES